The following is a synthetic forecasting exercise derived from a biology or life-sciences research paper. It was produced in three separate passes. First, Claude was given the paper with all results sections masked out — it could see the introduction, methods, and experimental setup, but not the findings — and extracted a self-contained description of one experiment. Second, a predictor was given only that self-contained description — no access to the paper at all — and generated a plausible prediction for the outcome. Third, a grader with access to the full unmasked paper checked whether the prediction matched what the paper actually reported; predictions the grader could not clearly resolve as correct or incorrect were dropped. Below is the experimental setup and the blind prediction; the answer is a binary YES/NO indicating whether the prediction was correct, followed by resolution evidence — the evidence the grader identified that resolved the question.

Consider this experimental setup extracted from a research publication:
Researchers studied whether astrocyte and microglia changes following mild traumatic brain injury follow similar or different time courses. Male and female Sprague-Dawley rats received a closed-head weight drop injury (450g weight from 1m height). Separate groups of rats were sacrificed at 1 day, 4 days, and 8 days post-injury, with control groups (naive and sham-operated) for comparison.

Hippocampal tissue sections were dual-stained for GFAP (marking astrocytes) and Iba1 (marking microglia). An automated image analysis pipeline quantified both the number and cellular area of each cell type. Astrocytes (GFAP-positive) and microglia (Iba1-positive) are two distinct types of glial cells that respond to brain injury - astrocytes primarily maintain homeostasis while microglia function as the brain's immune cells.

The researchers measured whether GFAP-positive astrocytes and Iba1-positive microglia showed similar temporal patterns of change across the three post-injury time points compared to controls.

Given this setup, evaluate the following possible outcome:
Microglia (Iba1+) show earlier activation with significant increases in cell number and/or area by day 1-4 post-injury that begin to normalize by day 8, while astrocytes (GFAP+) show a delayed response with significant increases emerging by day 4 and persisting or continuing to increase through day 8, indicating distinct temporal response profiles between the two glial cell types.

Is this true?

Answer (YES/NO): NO